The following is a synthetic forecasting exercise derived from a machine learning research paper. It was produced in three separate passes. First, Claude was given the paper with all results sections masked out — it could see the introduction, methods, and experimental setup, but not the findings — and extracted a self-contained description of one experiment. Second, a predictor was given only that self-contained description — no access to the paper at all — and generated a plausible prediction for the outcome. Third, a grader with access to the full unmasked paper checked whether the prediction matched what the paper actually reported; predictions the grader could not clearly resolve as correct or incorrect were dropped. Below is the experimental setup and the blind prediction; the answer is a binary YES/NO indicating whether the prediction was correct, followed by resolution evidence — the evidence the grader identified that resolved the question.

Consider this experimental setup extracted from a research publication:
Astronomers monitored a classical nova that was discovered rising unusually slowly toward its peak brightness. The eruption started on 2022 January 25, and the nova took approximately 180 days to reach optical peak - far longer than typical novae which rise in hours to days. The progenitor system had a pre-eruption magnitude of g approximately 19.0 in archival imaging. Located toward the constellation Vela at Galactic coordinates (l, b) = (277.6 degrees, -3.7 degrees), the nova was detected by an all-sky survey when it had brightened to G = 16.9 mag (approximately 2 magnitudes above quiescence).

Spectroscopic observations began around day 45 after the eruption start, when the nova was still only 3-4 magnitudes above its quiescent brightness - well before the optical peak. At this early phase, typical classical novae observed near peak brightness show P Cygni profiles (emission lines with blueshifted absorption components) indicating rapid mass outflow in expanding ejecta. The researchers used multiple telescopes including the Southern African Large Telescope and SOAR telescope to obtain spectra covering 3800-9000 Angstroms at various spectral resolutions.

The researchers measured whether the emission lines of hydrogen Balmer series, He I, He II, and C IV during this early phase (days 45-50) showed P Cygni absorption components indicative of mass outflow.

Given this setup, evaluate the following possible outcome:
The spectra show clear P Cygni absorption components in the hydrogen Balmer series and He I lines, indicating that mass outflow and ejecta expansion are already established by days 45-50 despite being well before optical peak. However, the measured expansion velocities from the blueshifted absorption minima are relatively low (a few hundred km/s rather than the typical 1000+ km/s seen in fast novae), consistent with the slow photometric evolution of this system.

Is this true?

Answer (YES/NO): NO